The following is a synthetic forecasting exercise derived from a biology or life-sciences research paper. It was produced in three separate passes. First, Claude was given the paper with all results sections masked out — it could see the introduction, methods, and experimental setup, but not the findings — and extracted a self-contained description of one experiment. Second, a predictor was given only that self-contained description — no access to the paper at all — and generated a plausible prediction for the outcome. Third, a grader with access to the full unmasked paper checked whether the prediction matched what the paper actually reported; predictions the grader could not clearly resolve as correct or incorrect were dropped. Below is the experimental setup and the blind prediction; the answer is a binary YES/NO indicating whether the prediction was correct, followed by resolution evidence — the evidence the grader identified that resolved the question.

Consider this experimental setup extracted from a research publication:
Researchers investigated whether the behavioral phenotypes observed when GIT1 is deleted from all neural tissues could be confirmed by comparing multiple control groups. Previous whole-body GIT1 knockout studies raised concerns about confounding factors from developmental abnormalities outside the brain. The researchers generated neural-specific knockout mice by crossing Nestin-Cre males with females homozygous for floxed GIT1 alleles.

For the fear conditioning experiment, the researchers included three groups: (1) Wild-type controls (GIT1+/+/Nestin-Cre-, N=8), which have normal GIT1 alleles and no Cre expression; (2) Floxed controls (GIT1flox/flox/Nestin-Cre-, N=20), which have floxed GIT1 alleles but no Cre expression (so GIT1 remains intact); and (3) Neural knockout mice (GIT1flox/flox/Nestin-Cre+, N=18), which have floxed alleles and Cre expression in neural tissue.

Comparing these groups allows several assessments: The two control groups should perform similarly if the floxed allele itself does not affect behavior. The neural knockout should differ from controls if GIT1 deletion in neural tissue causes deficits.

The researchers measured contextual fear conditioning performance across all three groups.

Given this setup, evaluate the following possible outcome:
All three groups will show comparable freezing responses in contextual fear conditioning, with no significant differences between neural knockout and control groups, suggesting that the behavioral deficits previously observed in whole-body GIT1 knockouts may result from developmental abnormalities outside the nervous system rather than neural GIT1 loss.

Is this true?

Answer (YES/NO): NO